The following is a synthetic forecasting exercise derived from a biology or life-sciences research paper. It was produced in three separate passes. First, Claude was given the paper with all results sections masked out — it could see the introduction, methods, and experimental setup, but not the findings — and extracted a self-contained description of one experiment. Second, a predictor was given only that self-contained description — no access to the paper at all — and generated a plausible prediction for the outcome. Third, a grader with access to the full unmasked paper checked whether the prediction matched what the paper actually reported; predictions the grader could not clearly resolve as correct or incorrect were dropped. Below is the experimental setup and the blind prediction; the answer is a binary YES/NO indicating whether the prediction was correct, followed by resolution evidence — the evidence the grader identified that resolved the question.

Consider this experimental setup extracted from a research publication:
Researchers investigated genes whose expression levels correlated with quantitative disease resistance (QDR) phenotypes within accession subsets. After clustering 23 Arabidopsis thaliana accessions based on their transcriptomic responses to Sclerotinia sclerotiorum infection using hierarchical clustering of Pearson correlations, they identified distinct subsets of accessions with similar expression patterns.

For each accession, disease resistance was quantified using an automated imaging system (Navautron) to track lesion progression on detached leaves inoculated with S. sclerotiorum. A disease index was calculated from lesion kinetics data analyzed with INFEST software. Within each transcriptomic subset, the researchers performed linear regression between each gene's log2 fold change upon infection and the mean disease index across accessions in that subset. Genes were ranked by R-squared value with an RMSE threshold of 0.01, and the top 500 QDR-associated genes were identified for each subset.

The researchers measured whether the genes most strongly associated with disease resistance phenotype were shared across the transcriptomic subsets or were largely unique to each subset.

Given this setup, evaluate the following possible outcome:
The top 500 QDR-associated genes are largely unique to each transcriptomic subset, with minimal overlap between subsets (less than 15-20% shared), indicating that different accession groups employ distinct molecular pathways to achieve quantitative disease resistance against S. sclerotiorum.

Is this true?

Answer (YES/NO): YES